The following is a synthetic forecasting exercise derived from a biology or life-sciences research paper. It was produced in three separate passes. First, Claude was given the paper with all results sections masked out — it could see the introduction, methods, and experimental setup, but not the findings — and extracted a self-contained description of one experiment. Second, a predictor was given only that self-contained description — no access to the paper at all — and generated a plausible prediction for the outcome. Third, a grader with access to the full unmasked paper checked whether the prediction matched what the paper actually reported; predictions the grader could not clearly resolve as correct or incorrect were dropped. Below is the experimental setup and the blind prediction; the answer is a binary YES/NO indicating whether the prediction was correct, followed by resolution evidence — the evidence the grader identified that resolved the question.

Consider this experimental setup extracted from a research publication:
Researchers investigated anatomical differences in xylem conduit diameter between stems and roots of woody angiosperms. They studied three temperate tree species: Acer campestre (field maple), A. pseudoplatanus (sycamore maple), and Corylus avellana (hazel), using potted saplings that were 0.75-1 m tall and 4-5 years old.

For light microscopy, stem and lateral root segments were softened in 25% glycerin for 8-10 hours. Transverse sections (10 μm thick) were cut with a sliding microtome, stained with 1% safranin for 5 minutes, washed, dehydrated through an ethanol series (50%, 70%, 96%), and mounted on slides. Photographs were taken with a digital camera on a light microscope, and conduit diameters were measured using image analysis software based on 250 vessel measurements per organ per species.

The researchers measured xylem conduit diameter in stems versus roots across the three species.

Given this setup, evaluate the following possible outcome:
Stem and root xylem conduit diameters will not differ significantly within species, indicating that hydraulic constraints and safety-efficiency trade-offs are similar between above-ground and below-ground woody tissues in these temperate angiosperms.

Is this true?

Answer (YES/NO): NO